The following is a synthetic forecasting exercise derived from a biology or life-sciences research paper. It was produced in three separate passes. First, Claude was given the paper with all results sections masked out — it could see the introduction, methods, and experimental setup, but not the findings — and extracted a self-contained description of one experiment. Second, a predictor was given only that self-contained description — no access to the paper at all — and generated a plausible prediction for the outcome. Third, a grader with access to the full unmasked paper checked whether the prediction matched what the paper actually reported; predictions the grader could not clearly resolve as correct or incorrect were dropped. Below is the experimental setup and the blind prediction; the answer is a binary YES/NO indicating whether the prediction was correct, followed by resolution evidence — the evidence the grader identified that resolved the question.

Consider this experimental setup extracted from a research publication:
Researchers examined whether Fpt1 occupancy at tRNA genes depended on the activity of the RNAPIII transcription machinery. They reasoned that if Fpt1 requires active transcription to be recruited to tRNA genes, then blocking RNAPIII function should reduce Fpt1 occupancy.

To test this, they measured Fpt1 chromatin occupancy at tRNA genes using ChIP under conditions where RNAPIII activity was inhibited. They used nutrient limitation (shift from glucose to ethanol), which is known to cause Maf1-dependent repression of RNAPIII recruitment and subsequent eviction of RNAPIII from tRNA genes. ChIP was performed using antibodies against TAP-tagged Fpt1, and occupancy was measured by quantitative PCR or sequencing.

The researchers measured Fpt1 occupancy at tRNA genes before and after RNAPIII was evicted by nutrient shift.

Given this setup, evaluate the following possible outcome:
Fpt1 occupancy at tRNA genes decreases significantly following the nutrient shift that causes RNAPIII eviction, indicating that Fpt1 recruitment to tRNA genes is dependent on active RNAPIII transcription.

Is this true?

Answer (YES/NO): NO